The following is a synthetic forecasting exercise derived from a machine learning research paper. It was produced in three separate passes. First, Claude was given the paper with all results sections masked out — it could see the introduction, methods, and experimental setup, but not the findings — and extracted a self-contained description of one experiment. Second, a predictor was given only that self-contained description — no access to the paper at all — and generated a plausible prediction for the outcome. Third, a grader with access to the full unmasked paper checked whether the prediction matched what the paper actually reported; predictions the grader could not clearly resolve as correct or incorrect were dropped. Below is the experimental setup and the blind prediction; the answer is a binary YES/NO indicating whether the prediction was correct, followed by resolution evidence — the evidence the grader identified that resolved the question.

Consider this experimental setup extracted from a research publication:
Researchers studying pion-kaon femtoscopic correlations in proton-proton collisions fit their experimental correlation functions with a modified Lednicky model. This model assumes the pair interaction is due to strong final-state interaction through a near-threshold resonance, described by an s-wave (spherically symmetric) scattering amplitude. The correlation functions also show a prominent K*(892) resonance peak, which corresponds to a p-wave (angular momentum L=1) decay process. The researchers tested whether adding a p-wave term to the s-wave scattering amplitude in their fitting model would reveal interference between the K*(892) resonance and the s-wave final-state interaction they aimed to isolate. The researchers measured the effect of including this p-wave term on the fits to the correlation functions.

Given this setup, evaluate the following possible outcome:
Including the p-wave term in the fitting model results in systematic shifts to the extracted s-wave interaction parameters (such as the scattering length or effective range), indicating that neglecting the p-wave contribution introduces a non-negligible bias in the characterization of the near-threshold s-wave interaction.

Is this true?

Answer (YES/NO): NO